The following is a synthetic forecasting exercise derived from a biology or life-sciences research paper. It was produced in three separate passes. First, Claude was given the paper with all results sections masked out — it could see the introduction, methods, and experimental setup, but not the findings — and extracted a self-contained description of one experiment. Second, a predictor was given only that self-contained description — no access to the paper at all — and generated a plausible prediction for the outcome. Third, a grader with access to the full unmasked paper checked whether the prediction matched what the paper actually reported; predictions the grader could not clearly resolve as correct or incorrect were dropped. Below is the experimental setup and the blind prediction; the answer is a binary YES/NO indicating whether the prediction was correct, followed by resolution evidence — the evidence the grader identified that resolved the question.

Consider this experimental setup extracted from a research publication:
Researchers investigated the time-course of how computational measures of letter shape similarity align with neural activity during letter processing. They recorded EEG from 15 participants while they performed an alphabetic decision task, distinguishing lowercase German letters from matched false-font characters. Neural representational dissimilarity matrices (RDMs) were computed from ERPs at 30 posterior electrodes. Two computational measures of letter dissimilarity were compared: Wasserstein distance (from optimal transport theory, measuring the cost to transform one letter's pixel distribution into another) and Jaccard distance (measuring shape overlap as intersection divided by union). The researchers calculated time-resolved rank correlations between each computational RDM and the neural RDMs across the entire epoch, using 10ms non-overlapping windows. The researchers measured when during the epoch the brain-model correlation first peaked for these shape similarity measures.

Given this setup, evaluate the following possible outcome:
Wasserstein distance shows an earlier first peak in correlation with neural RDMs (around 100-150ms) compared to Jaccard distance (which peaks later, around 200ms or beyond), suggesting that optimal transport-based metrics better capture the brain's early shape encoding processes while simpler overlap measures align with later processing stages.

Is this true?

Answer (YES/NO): NO